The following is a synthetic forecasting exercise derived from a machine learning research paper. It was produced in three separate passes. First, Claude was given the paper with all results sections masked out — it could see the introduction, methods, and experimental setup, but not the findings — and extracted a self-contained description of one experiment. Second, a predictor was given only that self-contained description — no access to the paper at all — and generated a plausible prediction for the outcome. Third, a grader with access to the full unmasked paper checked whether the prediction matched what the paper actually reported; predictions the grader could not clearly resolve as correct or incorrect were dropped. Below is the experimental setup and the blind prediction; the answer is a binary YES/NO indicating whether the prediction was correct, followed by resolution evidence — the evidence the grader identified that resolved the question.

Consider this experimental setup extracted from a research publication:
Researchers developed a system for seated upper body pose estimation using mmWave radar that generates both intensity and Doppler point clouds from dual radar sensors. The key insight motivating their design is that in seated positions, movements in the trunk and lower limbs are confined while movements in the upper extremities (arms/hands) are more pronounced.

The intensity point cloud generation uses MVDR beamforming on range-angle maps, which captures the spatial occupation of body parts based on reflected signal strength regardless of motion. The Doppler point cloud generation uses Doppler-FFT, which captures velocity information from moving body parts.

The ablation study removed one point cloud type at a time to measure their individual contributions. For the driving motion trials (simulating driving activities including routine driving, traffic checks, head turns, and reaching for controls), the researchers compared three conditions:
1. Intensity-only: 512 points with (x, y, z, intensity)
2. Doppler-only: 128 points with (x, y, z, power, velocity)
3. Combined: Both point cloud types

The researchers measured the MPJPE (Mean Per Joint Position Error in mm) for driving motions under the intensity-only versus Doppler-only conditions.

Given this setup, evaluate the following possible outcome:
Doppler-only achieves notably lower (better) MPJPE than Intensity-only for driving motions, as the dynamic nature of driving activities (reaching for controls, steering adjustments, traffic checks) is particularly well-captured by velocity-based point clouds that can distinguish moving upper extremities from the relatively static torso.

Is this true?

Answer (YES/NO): NO